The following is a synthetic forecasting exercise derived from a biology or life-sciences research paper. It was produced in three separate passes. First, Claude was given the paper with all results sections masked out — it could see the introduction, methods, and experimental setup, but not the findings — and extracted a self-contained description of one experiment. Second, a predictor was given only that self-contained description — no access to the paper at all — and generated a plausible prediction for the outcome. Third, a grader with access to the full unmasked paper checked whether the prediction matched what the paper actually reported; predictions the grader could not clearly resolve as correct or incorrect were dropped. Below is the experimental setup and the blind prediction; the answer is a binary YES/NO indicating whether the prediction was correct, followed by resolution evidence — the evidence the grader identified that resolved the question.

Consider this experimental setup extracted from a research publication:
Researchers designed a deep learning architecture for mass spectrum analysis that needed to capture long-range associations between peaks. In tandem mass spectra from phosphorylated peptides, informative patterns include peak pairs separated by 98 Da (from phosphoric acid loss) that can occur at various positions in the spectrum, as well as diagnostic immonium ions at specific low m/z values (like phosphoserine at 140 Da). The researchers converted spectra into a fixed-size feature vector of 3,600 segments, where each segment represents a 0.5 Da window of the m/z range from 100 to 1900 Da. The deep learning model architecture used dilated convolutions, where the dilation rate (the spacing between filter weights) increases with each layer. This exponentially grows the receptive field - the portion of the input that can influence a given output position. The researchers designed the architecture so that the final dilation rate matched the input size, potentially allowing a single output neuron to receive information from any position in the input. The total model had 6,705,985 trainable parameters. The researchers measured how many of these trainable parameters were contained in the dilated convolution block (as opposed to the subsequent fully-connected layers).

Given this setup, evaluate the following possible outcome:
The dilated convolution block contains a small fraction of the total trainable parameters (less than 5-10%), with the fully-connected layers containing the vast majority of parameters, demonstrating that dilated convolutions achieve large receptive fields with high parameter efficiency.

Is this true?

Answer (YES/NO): YES